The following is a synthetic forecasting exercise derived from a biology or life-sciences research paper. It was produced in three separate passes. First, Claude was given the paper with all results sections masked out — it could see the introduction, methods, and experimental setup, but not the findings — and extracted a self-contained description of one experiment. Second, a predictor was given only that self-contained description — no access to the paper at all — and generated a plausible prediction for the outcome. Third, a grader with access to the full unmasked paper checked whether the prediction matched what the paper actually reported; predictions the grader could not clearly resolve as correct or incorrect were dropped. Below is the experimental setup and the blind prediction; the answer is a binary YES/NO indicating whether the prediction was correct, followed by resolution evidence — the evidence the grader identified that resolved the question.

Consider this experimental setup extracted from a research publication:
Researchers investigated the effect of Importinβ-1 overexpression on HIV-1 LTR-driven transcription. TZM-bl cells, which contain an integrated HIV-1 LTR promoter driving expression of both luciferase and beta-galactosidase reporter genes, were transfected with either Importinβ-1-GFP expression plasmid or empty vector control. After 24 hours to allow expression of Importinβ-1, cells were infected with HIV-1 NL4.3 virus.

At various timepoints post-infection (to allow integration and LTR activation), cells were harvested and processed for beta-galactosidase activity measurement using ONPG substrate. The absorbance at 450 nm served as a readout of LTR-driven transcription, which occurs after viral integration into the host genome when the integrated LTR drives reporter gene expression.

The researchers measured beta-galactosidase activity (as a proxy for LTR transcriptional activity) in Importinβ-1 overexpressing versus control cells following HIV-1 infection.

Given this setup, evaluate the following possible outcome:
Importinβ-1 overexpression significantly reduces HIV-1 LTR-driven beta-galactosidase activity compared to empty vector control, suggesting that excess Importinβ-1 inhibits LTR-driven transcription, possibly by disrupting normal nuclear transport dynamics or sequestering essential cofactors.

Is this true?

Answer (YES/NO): YES